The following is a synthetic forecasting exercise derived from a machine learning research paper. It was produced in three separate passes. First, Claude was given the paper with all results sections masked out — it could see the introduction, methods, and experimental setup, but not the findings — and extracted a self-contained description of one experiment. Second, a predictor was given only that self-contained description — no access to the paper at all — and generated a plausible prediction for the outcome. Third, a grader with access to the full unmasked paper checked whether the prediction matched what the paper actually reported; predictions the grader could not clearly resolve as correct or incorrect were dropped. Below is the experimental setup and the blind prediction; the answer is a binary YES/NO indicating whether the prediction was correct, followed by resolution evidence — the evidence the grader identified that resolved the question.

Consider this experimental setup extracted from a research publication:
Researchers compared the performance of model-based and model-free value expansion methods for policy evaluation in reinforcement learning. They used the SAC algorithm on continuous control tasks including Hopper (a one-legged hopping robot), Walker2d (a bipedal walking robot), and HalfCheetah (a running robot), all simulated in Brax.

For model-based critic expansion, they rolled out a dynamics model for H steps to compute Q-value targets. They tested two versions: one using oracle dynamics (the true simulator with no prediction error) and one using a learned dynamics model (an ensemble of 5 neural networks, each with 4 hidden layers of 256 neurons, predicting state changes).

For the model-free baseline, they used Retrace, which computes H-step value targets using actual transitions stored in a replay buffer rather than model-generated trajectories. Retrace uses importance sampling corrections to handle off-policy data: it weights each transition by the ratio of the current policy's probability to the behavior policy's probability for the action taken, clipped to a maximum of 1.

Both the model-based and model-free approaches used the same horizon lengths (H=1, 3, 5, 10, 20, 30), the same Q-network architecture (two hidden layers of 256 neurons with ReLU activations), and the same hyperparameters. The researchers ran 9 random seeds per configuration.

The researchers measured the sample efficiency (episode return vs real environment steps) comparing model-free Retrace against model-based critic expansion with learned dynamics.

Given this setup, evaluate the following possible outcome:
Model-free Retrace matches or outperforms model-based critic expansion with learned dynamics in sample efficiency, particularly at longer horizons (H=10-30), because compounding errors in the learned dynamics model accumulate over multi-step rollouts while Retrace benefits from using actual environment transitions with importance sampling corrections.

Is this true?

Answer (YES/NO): NO